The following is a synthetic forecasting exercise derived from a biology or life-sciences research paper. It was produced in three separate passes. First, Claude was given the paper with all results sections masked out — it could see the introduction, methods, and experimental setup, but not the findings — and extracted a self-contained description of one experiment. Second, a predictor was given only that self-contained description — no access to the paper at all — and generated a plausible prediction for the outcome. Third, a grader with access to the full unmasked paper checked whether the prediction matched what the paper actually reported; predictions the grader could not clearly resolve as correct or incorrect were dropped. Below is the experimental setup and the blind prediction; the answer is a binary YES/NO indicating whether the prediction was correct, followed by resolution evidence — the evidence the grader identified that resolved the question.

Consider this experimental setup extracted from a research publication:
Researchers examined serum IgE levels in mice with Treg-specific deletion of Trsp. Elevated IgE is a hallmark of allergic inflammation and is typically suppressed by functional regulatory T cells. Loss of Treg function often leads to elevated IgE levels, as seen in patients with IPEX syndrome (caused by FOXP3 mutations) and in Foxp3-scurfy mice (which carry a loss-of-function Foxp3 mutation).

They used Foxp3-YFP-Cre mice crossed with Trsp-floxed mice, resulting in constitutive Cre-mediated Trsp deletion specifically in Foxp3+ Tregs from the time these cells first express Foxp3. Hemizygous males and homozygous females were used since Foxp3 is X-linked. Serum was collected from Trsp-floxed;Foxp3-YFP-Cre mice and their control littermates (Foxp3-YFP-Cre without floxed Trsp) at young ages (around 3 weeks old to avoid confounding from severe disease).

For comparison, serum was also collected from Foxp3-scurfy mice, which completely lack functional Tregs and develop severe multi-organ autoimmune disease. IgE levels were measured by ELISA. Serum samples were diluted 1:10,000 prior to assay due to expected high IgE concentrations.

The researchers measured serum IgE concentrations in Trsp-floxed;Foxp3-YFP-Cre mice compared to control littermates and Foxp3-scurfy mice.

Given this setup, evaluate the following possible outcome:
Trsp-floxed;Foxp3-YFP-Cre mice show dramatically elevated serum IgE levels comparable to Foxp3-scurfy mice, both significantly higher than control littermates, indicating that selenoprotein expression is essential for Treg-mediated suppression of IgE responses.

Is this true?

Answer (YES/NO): YES